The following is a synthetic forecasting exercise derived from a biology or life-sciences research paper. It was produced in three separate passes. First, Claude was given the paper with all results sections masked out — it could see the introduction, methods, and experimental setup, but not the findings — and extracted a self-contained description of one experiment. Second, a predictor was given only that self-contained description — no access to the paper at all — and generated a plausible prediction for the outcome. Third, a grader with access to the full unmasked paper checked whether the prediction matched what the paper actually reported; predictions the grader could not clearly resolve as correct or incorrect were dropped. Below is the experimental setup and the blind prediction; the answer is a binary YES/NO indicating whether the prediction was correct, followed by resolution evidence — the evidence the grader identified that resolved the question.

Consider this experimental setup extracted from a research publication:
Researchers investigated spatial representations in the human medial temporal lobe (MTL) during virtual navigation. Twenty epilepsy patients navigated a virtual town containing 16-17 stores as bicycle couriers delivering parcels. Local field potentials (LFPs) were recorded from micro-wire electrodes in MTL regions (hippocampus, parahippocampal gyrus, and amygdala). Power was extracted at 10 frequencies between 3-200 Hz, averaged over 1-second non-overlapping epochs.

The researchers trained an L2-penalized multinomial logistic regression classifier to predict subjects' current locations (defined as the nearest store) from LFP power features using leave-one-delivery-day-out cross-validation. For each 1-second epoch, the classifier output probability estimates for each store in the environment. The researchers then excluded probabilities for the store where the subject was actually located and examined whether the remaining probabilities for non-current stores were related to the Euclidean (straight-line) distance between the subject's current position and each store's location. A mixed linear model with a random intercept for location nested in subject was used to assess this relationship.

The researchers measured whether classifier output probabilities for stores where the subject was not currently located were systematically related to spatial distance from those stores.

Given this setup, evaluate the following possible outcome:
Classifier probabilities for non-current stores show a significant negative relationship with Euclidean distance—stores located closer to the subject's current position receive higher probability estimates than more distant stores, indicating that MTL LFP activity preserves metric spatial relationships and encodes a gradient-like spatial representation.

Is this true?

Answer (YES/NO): YES